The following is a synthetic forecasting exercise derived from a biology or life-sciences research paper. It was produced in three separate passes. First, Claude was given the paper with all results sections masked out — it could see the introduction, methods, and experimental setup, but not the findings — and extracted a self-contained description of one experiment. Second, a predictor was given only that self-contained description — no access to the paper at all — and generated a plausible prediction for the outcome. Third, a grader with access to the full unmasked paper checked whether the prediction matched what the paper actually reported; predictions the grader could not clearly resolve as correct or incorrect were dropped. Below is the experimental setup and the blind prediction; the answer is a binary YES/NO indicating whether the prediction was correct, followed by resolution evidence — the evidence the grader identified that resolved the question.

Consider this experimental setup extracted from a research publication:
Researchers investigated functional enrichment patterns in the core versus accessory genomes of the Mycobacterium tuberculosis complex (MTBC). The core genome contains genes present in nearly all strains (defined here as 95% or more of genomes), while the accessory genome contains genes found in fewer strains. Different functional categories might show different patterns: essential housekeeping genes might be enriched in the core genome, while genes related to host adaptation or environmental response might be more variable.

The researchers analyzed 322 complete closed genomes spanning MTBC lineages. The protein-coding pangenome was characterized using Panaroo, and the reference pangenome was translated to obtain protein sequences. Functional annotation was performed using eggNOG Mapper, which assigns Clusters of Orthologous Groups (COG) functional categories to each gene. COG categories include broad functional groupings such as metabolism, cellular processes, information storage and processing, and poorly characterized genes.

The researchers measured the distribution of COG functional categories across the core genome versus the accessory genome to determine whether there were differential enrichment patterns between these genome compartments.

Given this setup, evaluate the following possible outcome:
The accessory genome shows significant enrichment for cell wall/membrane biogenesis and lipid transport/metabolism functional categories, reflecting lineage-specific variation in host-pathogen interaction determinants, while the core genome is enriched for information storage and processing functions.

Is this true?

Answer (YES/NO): NO